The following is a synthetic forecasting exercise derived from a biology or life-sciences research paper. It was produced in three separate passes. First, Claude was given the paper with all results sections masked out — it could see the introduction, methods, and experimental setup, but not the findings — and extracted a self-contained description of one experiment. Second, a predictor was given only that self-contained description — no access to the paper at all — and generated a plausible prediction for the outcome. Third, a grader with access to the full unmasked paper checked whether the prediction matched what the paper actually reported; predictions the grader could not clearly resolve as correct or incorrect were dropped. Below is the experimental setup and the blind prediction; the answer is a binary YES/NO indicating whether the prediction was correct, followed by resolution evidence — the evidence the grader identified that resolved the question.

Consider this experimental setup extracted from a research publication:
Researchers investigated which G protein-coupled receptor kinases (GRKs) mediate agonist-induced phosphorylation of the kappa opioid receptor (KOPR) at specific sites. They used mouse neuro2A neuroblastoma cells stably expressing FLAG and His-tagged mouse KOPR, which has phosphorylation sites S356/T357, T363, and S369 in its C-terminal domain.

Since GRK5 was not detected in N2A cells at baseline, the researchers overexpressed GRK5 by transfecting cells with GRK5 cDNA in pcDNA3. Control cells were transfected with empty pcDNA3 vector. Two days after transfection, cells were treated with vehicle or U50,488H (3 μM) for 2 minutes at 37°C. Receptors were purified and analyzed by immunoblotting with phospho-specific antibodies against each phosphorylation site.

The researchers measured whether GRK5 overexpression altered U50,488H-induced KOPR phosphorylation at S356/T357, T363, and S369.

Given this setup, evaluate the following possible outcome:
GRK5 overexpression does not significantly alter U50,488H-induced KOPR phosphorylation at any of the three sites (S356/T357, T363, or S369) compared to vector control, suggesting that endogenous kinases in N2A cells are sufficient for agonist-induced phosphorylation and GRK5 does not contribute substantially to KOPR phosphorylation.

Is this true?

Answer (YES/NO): NO